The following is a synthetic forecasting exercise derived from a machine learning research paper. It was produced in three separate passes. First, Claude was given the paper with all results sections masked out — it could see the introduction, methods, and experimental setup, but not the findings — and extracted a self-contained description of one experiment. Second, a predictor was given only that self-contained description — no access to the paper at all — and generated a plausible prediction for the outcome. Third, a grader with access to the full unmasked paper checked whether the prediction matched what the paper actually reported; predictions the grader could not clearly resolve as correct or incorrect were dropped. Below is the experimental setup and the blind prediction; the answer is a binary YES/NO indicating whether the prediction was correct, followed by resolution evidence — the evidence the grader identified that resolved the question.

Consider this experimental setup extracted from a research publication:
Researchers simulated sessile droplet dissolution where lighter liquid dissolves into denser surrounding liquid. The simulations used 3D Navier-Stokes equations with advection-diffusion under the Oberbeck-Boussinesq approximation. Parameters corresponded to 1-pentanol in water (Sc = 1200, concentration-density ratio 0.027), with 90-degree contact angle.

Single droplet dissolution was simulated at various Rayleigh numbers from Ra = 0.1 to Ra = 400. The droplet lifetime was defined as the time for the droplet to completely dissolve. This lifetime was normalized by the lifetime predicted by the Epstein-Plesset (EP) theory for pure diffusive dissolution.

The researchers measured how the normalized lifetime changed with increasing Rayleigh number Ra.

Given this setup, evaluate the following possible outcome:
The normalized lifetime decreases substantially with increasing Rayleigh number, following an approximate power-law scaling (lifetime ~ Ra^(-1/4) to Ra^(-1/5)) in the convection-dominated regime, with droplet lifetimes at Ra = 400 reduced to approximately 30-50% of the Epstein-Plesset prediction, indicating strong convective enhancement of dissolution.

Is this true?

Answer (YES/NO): YES